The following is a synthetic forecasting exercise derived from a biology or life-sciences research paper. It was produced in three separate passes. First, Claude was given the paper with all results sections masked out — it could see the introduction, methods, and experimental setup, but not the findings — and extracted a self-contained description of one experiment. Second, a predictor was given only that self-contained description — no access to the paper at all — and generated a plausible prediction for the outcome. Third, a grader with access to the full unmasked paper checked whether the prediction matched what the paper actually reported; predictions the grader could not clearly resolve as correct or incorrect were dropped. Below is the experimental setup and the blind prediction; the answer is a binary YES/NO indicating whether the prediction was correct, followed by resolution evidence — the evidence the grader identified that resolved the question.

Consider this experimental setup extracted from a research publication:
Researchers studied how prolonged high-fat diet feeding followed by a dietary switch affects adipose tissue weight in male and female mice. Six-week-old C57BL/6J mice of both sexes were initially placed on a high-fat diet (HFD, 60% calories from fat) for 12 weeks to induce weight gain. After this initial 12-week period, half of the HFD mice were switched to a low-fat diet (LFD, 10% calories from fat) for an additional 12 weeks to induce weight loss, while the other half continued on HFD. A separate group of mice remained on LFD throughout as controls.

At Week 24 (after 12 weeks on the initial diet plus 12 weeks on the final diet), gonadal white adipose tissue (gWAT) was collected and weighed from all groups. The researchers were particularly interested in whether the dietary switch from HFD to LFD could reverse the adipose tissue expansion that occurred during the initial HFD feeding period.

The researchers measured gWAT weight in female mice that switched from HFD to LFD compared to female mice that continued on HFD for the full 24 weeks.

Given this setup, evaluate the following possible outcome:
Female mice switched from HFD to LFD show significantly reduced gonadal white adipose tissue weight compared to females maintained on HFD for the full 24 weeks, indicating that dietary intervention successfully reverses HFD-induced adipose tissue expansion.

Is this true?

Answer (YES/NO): YES